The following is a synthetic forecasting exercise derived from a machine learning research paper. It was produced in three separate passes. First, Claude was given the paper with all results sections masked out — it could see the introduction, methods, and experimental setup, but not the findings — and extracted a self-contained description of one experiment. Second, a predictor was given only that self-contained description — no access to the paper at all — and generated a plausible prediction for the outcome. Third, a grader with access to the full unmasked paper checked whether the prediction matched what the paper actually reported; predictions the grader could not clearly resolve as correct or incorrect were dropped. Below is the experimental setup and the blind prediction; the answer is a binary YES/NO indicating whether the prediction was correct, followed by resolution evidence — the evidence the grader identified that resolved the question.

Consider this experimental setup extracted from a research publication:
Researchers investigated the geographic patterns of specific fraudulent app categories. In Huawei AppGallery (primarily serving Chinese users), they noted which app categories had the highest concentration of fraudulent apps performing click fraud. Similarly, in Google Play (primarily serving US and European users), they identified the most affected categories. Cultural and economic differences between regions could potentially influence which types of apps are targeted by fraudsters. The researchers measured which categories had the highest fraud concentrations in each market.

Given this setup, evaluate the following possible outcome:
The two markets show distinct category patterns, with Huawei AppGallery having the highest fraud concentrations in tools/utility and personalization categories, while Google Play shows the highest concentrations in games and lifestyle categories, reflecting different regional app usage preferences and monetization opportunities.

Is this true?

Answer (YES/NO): NO